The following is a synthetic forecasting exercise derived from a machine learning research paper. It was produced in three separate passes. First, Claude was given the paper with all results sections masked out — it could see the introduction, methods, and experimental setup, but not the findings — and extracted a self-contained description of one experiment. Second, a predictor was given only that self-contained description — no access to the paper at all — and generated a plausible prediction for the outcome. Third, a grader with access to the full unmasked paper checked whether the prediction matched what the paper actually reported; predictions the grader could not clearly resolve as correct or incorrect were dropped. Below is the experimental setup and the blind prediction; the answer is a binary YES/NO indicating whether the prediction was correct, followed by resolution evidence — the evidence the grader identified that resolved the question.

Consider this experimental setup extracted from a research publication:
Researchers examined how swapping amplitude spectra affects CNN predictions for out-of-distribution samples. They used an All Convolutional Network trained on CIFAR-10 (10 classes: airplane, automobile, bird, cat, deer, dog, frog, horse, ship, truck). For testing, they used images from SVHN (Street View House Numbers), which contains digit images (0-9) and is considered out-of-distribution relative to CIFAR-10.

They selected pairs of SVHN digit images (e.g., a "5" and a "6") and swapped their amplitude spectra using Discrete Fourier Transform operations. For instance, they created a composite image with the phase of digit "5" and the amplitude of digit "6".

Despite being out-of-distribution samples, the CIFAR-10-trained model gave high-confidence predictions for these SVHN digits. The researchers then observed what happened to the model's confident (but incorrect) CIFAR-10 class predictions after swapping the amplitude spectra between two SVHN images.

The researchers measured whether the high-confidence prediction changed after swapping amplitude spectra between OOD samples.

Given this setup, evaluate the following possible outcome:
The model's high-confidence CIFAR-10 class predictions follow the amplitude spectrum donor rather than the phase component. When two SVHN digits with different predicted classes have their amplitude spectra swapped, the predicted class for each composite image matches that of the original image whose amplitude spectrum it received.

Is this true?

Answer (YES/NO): YES